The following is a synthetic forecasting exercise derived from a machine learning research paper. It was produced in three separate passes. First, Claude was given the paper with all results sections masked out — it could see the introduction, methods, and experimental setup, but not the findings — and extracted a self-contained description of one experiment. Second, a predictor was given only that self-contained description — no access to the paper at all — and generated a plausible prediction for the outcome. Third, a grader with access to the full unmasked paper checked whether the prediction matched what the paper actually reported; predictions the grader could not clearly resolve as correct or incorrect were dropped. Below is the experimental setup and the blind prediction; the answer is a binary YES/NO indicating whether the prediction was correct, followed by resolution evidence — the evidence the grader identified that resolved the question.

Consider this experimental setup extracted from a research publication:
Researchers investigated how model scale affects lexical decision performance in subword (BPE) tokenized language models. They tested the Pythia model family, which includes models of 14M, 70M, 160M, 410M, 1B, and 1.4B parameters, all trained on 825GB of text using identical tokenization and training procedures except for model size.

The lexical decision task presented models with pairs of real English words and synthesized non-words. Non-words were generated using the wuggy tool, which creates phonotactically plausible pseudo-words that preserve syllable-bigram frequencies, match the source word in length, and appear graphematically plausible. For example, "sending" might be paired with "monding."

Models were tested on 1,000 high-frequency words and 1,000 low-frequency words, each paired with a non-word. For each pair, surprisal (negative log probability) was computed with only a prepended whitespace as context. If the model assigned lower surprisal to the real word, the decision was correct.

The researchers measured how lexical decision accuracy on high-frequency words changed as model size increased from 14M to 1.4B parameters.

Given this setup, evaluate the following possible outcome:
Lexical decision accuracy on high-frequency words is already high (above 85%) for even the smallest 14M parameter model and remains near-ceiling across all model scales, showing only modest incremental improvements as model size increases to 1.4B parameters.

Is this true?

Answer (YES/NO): NO